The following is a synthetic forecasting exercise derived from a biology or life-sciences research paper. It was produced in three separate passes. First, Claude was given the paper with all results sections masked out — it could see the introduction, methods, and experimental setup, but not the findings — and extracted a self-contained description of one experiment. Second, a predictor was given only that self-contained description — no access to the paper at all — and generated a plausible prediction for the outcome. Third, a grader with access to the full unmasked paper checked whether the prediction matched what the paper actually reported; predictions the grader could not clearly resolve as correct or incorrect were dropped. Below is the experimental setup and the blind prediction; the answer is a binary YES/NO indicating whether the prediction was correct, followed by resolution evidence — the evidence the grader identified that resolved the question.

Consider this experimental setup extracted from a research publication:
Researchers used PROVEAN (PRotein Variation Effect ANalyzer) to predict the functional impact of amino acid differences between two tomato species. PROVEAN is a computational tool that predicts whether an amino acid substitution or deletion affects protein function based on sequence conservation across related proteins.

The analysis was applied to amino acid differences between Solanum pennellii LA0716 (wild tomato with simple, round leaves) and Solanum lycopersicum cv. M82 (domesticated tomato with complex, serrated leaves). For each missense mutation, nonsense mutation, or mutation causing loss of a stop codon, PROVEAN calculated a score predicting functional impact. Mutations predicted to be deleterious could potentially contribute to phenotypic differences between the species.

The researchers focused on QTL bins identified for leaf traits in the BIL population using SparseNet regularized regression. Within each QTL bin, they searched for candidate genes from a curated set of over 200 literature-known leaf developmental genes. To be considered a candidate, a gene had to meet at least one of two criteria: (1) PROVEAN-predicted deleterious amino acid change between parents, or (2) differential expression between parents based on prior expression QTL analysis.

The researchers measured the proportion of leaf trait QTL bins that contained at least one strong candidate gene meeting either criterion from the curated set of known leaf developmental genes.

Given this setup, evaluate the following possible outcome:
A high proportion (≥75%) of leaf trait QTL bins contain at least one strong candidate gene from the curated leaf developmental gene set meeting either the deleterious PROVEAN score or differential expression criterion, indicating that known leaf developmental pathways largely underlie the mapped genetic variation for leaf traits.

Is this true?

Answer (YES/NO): NO